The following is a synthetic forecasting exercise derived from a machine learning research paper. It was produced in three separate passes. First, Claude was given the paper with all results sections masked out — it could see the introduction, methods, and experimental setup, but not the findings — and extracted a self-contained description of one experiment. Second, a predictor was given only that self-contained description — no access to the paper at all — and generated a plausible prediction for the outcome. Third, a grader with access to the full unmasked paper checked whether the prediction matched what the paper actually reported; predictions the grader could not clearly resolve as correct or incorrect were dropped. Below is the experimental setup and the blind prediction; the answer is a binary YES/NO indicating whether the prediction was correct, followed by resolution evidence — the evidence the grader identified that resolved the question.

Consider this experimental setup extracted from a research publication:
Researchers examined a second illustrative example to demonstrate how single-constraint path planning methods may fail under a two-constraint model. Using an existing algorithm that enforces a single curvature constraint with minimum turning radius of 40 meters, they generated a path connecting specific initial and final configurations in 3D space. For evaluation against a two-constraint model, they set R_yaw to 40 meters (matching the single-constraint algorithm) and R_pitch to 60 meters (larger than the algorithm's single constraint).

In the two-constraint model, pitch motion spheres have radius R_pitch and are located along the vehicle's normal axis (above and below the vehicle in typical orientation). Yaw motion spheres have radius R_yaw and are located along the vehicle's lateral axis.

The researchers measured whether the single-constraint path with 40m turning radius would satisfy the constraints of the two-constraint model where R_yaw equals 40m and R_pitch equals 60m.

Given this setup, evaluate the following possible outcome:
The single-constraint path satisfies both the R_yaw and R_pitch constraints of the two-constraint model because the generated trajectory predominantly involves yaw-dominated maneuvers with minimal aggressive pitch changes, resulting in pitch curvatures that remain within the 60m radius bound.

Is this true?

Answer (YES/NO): NO